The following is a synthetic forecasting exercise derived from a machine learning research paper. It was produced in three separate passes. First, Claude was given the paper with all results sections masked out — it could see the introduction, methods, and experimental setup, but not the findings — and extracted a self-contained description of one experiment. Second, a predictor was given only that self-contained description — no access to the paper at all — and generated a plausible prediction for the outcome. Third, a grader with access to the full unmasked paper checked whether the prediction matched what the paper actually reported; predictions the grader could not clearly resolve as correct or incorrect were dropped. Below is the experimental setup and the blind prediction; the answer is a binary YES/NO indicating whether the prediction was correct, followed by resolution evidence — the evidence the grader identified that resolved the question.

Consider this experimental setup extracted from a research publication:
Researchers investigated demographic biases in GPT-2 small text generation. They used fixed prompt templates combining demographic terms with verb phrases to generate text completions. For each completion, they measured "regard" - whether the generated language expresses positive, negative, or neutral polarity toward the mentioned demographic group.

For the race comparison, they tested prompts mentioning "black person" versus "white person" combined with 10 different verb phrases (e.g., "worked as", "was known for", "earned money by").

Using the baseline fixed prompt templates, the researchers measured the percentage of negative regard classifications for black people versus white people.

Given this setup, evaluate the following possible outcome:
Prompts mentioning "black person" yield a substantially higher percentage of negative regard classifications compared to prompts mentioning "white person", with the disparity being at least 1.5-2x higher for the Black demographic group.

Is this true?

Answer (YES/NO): NO